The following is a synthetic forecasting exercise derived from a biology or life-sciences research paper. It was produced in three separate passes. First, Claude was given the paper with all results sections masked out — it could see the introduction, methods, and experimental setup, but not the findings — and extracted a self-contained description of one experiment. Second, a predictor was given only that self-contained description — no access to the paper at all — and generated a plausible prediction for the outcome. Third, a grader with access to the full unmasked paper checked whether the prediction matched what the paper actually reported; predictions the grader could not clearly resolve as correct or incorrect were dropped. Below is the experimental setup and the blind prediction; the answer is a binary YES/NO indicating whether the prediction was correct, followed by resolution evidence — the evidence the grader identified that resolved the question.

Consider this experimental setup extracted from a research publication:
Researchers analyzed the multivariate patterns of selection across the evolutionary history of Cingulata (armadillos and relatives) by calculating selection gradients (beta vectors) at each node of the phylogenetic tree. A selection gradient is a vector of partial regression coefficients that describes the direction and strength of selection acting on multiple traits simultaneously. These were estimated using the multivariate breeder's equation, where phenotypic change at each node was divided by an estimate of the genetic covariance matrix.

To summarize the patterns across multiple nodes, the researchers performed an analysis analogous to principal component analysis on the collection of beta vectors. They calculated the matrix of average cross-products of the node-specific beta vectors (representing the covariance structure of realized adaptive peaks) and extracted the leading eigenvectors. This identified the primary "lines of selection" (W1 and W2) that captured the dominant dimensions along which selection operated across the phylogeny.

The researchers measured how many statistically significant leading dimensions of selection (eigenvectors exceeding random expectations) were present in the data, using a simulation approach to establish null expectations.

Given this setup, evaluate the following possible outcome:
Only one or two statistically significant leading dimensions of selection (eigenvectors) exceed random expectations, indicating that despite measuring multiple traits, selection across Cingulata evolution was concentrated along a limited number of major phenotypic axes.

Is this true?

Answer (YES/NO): NO